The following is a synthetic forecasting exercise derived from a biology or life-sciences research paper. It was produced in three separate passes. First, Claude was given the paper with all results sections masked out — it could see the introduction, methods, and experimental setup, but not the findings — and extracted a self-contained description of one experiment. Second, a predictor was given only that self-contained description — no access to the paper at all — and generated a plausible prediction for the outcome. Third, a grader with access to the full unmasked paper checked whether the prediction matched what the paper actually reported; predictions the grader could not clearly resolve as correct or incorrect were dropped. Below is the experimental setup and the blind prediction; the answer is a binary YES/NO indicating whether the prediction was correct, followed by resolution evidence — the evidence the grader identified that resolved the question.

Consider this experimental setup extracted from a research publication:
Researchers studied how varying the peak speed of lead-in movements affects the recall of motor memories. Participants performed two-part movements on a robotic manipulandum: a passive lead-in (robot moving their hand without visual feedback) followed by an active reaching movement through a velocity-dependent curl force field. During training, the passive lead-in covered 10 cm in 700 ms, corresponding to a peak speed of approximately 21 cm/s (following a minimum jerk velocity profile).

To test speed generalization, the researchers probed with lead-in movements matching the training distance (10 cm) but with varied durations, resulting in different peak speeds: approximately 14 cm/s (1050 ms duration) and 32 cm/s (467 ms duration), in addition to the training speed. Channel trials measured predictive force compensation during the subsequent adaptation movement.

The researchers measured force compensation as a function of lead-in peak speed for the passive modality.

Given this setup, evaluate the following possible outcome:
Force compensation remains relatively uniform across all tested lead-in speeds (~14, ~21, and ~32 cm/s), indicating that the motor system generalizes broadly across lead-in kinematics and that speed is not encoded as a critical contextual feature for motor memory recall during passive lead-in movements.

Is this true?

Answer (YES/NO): NO